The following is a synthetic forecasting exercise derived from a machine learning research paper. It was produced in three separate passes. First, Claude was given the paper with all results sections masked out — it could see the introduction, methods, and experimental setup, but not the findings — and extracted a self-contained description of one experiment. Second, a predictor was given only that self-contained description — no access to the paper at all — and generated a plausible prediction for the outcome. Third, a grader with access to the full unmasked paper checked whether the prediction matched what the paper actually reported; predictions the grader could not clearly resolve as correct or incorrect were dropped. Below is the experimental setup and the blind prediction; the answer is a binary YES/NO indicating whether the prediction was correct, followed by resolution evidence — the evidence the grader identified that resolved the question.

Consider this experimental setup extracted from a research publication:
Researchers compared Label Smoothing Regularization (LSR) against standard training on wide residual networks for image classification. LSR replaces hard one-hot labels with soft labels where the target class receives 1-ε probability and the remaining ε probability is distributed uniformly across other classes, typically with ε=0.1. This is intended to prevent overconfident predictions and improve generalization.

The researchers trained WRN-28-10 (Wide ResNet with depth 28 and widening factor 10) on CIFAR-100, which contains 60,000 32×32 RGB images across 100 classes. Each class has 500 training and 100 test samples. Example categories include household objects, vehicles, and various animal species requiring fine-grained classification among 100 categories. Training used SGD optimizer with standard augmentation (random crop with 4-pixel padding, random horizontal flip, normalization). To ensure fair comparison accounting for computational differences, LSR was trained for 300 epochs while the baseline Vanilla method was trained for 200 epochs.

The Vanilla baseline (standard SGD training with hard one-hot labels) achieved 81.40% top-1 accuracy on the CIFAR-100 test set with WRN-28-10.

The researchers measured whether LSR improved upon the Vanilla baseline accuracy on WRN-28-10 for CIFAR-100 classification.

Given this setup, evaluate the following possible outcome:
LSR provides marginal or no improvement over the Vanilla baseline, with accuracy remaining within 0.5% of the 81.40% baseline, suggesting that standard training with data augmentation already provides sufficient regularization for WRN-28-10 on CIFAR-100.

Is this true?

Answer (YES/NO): NO